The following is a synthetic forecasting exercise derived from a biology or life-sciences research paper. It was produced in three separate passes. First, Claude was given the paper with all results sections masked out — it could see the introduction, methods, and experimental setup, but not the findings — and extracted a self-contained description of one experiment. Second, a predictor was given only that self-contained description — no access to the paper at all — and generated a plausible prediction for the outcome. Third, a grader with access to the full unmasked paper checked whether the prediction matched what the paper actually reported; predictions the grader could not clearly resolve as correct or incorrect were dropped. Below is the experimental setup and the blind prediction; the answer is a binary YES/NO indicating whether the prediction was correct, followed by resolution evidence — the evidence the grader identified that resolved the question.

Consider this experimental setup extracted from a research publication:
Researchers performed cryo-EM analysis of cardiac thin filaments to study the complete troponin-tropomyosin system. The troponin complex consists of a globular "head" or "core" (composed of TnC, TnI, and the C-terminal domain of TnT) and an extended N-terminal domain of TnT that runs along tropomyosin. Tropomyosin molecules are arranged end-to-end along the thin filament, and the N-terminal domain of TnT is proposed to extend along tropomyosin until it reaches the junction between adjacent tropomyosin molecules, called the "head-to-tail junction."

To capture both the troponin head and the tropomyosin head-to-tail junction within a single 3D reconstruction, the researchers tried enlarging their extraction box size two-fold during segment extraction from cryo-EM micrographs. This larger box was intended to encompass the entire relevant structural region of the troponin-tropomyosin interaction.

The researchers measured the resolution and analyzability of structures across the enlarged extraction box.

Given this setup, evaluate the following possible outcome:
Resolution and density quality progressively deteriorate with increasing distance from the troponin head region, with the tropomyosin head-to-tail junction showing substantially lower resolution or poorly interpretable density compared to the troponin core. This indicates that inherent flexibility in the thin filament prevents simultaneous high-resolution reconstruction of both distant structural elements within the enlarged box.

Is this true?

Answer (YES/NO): NO